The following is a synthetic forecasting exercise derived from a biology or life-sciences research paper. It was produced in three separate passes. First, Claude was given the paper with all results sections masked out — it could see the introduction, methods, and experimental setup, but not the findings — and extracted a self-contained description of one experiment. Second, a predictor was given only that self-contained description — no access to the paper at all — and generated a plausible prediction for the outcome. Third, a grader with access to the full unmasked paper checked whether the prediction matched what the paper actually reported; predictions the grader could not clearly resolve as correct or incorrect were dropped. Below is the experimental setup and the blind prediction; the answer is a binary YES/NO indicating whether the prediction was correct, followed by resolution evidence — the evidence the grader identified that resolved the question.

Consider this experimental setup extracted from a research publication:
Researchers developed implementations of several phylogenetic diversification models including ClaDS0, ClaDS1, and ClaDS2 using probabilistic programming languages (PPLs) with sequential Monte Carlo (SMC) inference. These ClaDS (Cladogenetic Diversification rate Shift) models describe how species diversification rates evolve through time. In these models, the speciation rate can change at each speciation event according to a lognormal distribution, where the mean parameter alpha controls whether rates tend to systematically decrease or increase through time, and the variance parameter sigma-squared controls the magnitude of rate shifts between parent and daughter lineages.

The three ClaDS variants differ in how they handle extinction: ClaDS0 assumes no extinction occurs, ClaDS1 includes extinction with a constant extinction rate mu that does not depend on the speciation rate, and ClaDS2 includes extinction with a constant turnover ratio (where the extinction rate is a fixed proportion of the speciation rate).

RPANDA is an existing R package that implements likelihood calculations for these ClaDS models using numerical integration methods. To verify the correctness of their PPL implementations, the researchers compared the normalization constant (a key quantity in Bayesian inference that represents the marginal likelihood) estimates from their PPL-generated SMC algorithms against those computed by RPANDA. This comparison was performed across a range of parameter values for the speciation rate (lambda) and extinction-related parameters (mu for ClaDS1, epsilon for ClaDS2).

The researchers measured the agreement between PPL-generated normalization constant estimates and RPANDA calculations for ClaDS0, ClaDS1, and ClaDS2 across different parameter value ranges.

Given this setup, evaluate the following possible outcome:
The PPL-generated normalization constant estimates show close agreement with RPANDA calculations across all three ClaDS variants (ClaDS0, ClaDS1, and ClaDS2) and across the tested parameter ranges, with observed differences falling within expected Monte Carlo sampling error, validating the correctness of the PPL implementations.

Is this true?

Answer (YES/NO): NO